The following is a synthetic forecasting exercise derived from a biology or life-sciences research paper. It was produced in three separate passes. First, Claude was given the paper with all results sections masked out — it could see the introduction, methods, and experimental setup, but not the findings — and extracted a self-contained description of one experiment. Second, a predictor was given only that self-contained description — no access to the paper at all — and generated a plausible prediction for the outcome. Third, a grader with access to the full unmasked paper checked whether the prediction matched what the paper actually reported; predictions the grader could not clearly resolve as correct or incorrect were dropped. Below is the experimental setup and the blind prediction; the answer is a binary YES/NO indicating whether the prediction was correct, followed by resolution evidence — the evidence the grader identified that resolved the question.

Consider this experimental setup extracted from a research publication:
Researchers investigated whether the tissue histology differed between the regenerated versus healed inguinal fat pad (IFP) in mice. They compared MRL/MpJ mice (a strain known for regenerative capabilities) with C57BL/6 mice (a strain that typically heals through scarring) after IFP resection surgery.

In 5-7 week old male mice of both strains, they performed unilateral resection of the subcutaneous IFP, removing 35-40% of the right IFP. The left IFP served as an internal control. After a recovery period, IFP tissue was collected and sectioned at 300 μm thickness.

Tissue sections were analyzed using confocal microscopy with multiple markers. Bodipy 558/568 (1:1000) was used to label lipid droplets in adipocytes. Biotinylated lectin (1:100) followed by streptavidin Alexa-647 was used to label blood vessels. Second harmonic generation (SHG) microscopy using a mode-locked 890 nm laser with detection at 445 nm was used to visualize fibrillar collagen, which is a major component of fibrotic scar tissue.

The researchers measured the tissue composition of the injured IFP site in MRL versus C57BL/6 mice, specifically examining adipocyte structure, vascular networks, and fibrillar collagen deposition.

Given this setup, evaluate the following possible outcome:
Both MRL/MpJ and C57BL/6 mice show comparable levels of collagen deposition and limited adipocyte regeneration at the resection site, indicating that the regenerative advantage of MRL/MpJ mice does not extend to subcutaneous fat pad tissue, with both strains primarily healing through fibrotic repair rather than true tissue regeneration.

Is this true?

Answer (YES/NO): NO